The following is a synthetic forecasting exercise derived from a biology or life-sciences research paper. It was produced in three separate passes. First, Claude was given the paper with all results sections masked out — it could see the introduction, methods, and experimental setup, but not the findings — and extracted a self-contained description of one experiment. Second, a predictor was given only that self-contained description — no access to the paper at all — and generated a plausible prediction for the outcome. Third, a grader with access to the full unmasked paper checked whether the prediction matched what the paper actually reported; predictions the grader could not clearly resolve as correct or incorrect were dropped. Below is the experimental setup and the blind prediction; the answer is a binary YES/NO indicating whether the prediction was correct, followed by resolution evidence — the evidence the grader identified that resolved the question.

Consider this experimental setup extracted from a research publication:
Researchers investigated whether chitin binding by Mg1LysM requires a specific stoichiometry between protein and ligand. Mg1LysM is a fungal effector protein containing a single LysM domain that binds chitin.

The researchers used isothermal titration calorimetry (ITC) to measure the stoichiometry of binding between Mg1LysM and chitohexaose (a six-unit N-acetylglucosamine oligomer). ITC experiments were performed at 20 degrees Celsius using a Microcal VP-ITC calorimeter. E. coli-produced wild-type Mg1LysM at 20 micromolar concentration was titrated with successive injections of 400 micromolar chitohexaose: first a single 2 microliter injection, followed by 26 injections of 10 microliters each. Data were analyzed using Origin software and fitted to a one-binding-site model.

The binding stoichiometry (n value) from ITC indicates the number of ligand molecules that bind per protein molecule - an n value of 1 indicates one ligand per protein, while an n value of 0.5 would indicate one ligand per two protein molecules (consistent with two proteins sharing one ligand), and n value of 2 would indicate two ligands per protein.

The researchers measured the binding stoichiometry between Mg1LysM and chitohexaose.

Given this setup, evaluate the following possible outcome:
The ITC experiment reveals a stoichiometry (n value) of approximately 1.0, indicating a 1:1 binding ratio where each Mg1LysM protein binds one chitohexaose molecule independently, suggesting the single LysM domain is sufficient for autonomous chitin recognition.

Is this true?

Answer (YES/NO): NO